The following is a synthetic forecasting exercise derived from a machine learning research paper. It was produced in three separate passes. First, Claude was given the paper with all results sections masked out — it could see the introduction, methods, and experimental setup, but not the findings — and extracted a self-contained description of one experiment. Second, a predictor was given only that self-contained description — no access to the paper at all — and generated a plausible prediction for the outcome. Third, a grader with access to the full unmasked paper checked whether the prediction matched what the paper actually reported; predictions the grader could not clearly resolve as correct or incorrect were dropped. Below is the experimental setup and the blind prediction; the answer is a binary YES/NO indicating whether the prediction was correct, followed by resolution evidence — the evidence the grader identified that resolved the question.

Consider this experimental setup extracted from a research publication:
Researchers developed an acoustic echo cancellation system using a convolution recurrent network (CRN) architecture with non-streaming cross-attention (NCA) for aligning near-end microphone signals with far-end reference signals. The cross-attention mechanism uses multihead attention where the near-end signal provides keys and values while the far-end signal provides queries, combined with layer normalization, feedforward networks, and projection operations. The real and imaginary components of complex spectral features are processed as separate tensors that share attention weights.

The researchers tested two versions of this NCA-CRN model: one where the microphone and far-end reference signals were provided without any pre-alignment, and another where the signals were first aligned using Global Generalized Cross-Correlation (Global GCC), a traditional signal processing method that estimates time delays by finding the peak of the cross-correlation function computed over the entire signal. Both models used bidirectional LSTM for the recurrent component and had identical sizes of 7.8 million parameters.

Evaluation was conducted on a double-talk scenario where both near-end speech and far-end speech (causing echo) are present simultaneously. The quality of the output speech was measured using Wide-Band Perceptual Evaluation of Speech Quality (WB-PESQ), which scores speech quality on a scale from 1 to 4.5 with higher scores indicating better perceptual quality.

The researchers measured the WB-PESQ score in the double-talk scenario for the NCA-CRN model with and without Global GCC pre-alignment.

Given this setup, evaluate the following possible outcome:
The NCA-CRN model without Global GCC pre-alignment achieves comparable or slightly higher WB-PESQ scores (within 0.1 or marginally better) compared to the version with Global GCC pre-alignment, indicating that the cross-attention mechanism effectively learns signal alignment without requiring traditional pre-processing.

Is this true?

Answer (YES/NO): YES